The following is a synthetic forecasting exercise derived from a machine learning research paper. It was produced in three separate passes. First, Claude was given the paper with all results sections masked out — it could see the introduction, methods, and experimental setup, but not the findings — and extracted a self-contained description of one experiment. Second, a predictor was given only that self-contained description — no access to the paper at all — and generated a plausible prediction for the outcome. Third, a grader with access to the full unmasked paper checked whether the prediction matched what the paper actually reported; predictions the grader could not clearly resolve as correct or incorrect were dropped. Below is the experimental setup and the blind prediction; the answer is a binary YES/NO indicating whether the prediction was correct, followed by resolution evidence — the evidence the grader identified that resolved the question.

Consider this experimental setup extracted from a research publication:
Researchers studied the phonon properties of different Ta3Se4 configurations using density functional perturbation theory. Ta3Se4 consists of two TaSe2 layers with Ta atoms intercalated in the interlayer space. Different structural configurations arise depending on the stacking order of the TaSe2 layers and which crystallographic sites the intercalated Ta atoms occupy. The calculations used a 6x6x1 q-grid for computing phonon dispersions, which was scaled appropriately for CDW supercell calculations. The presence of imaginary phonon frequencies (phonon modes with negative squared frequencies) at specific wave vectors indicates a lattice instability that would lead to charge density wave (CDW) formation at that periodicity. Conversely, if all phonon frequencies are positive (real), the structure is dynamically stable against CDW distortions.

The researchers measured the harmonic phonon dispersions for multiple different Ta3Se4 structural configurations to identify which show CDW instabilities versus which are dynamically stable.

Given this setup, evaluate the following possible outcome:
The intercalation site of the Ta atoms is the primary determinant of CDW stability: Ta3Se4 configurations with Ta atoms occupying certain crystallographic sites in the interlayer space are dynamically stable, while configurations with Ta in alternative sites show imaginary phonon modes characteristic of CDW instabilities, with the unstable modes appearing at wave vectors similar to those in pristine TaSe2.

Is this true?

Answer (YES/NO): NO